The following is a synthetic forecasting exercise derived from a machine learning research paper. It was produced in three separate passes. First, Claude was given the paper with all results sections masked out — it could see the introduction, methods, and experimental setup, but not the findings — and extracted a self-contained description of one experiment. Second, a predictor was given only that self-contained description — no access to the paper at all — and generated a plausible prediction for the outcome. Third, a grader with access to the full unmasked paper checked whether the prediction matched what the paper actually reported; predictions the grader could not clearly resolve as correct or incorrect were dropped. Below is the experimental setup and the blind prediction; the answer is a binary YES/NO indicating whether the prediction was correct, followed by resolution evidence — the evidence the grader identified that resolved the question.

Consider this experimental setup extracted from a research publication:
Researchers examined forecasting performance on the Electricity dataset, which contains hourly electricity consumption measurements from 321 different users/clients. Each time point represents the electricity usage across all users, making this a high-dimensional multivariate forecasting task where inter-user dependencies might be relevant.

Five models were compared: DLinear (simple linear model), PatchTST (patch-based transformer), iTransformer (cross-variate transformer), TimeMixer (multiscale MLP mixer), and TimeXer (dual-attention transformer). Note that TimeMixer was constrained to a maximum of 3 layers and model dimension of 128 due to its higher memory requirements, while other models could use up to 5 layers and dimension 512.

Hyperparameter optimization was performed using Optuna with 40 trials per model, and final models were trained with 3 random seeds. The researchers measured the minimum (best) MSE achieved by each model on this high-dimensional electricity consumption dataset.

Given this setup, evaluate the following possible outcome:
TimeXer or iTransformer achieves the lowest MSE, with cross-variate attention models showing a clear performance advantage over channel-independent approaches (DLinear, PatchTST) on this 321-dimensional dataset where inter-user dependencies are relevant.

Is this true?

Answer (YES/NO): NO